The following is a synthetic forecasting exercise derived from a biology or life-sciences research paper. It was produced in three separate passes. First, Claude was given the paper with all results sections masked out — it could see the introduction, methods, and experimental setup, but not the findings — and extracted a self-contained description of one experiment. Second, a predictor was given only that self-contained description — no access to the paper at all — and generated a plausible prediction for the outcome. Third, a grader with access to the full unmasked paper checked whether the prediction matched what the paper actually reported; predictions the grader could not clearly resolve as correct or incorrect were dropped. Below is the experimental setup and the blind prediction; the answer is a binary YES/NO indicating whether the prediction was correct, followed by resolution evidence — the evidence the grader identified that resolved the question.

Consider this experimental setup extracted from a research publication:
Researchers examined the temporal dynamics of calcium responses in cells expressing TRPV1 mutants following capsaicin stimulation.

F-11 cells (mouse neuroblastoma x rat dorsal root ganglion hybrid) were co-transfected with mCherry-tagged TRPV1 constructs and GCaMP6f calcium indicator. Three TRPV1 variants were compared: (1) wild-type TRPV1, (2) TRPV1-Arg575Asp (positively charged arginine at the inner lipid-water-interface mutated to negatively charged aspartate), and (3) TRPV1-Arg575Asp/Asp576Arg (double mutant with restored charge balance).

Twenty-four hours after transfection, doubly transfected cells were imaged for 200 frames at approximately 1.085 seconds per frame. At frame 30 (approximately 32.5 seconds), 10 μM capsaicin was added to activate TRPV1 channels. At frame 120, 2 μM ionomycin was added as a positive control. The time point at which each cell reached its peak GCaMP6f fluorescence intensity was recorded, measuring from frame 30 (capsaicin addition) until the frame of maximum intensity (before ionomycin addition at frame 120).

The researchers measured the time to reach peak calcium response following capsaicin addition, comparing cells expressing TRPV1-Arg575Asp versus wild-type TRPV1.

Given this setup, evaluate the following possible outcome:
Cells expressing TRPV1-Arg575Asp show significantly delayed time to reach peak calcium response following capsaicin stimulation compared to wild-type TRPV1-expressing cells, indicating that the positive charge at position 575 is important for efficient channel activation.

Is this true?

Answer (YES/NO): NO